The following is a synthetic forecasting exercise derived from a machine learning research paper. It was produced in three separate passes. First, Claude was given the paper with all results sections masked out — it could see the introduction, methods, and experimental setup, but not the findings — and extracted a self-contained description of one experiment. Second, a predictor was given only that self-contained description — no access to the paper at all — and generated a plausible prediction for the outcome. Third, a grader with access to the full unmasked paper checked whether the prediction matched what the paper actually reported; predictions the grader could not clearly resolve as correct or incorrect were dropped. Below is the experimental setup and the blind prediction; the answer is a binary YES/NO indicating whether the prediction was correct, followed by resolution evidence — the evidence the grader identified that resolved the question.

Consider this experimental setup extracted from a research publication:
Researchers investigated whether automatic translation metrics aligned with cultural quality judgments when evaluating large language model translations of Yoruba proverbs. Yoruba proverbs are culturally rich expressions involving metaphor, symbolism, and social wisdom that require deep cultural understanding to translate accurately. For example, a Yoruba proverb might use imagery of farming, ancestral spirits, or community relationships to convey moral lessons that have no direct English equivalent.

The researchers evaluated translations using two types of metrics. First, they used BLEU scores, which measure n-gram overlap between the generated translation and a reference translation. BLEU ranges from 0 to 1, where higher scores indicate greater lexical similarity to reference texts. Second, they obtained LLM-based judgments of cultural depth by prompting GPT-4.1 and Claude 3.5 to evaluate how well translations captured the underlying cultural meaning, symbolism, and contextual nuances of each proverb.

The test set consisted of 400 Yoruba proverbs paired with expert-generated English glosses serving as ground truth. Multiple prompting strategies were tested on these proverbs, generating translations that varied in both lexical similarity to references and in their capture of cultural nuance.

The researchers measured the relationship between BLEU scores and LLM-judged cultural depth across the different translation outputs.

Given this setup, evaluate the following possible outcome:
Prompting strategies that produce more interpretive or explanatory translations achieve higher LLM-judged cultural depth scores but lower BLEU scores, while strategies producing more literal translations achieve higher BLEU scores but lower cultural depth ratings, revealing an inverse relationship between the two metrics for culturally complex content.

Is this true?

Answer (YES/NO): NO